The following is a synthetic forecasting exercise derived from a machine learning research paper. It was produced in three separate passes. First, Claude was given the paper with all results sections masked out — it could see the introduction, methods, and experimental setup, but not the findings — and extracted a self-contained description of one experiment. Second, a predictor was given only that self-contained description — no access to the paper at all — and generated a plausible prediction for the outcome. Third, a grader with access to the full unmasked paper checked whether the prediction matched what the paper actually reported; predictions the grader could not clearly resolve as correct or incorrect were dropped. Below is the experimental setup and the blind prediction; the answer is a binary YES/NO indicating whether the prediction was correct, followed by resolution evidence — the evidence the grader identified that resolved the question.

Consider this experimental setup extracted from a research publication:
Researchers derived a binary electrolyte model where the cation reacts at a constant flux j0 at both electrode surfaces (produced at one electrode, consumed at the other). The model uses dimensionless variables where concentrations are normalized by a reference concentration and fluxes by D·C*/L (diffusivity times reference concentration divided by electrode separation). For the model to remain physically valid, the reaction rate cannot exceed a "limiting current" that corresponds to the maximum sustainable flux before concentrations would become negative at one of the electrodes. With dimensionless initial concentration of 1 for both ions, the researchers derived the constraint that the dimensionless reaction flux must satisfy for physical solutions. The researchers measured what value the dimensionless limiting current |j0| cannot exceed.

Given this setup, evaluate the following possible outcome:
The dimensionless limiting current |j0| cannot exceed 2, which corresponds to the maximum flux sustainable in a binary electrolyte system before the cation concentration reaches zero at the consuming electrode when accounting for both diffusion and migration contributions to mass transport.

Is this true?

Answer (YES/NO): YES